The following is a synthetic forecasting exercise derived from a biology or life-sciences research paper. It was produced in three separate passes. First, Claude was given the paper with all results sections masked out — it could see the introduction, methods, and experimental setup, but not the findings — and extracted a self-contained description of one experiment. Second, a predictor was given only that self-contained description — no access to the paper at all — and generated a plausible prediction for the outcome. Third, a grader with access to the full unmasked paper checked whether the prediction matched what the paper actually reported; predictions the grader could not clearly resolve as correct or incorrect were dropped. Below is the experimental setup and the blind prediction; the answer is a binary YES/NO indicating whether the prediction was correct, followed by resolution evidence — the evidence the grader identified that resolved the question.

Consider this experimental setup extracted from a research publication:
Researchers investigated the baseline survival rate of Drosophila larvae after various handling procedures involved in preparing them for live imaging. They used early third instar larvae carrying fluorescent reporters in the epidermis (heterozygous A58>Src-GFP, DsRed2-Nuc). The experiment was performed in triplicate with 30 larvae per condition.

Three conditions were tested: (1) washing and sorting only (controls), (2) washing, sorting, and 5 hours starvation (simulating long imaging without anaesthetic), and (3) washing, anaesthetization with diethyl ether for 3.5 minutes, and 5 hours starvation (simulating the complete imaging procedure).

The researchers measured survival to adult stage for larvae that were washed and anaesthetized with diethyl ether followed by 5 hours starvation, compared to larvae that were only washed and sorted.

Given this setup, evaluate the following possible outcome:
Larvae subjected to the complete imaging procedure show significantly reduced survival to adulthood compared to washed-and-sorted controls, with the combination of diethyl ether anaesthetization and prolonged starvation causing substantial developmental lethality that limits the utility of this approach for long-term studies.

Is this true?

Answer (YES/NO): NO